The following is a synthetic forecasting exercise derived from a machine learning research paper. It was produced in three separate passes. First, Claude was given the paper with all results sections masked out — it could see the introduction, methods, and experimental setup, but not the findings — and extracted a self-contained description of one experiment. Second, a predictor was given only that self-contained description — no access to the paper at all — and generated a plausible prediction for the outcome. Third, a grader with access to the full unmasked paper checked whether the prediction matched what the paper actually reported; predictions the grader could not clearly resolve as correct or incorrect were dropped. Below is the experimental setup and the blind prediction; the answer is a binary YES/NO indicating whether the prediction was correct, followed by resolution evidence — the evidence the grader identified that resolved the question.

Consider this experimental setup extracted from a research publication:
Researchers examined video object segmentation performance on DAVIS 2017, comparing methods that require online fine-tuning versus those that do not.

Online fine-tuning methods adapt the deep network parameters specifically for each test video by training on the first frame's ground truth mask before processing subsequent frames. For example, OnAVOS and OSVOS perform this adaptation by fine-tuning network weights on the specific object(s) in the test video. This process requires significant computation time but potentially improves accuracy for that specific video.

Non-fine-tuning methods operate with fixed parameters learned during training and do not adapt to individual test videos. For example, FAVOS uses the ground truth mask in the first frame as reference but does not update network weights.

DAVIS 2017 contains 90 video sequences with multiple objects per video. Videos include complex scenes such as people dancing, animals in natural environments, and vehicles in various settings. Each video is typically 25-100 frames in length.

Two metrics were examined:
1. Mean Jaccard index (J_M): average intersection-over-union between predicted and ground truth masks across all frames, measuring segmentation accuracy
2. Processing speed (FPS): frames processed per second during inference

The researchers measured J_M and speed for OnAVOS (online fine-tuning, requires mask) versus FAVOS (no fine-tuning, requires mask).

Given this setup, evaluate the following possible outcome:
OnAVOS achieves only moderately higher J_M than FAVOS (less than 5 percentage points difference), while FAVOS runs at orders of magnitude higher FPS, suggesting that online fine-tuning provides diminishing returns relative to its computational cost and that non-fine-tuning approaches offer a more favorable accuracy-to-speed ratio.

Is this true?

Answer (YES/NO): NO